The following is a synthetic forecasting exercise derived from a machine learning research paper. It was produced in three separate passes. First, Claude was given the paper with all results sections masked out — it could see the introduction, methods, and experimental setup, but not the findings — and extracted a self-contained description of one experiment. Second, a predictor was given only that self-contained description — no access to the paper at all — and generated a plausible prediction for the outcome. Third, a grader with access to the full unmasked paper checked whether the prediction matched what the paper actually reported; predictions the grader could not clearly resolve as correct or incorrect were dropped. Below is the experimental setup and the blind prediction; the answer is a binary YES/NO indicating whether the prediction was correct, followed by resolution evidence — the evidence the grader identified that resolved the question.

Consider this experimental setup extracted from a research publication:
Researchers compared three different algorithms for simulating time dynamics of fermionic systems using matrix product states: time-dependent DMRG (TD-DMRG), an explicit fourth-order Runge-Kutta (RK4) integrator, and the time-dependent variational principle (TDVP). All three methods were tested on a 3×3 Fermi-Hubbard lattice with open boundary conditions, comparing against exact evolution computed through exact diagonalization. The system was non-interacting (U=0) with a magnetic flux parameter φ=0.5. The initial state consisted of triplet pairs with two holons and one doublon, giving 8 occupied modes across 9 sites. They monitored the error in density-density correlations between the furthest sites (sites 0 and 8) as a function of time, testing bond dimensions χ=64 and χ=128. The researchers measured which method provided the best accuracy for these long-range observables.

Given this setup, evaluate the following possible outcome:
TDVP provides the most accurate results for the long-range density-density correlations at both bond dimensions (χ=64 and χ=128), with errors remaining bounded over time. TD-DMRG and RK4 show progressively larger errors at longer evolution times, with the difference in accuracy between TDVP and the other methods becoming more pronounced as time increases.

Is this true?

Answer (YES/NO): NO